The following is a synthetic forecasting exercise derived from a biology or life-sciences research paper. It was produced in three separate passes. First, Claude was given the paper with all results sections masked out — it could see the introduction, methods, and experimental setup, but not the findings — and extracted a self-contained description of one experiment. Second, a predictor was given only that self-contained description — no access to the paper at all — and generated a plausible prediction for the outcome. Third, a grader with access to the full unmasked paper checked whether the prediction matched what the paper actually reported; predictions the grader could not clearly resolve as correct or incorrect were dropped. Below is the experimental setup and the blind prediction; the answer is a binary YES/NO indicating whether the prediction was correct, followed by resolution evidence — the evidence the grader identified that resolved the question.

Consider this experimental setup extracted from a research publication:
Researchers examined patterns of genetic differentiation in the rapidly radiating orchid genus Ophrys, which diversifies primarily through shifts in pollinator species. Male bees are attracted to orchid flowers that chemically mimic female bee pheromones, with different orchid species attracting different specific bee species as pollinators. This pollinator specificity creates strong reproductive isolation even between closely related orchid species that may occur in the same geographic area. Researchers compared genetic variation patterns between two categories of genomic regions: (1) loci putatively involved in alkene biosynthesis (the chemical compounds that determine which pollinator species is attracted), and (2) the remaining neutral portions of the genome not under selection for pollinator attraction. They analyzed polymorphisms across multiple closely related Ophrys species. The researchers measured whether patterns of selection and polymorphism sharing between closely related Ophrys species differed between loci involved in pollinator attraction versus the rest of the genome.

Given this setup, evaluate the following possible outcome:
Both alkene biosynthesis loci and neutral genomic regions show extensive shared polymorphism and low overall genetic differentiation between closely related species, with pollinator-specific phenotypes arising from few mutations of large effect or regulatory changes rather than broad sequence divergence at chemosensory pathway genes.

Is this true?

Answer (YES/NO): NO